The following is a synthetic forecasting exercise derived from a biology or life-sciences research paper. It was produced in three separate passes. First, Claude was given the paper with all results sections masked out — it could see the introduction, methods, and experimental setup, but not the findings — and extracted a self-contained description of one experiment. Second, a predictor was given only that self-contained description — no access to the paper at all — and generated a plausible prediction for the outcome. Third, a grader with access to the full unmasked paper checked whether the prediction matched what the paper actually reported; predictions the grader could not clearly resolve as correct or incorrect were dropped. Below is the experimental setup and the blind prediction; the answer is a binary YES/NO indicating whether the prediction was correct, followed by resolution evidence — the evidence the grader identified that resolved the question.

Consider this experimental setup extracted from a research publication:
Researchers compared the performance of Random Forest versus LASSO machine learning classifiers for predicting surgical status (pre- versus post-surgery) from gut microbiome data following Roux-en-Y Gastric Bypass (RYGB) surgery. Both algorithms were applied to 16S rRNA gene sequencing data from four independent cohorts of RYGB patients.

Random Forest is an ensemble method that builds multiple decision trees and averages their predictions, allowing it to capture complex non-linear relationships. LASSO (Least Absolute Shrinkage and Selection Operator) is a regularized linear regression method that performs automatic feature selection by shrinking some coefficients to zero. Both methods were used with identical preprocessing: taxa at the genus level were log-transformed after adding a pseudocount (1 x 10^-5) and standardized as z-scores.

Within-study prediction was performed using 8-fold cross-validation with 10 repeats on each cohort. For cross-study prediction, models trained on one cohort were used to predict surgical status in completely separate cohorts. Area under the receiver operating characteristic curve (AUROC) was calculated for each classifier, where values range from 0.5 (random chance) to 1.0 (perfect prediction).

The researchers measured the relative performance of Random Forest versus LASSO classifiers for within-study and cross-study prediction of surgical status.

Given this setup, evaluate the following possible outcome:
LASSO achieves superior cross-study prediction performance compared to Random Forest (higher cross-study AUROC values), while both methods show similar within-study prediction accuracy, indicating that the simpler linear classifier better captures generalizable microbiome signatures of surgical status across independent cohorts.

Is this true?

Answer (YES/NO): NO